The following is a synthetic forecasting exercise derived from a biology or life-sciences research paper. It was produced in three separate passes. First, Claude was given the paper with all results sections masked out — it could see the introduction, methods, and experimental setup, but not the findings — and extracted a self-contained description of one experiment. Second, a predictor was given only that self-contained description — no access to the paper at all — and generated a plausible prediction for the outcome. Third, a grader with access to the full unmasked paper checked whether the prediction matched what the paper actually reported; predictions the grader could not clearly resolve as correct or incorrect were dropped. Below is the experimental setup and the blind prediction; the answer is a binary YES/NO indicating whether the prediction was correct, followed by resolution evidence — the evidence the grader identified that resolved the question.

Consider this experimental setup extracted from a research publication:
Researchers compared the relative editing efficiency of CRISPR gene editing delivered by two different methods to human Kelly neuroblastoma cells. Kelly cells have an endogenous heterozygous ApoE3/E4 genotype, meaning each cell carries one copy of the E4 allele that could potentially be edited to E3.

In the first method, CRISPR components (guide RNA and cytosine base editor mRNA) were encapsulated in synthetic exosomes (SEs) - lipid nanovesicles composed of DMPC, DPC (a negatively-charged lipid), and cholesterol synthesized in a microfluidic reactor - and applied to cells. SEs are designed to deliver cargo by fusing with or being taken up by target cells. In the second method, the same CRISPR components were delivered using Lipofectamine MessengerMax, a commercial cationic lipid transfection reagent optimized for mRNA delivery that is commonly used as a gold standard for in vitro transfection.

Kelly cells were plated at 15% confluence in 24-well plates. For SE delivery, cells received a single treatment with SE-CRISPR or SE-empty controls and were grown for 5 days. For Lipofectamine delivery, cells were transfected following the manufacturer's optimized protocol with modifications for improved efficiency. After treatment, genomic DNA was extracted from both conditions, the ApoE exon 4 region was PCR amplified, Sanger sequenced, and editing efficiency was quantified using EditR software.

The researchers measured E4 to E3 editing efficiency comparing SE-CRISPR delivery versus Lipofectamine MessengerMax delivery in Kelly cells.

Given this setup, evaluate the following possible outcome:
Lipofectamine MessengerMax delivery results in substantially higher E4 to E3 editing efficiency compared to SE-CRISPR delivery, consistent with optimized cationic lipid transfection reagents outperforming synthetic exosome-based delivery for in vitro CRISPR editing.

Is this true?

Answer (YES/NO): NO